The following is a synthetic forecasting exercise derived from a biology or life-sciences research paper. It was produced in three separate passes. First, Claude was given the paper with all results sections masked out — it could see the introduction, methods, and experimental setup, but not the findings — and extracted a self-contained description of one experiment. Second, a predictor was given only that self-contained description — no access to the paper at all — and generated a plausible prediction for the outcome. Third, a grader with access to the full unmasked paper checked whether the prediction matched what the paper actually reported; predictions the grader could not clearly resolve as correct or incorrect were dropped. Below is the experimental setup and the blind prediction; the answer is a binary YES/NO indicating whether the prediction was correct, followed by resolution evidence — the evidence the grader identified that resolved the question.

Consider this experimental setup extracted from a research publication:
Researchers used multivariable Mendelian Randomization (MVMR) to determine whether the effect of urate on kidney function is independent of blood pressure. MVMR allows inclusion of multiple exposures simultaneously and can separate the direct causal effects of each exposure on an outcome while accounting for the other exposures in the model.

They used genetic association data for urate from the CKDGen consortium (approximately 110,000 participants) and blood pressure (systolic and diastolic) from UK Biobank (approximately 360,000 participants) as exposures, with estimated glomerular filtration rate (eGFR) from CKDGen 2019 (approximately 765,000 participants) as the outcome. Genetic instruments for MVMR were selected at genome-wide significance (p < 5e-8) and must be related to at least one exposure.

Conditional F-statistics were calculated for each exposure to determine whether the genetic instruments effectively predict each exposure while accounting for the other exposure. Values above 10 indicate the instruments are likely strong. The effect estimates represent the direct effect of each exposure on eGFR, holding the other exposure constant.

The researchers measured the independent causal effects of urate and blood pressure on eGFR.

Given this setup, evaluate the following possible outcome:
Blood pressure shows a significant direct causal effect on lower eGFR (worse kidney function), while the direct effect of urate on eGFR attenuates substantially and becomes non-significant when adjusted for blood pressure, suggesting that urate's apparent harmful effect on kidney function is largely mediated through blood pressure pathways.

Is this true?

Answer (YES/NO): NO